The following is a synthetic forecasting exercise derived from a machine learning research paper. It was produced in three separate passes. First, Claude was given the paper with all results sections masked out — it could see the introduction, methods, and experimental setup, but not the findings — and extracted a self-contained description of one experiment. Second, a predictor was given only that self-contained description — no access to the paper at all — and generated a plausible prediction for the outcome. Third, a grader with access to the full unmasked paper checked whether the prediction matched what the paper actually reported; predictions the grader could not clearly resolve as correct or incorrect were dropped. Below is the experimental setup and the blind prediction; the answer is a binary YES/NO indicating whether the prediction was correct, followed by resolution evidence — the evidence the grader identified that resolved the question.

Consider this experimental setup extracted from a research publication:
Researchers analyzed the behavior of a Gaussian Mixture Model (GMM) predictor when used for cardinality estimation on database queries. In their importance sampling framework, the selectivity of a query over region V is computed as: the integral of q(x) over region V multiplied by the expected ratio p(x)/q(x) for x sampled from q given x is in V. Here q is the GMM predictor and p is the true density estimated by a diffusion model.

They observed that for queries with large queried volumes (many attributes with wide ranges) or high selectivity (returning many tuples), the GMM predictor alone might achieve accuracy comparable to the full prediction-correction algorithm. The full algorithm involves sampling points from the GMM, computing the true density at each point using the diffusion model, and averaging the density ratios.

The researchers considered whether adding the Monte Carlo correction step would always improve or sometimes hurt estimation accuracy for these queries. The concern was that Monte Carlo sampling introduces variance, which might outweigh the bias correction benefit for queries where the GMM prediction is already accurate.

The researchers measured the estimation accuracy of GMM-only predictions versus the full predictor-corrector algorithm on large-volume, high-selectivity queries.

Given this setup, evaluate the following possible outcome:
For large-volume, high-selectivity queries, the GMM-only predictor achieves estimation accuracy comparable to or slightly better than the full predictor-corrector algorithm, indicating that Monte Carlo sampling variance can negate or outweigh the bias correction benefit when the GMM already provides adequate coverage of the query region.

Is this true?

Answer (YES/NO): YES